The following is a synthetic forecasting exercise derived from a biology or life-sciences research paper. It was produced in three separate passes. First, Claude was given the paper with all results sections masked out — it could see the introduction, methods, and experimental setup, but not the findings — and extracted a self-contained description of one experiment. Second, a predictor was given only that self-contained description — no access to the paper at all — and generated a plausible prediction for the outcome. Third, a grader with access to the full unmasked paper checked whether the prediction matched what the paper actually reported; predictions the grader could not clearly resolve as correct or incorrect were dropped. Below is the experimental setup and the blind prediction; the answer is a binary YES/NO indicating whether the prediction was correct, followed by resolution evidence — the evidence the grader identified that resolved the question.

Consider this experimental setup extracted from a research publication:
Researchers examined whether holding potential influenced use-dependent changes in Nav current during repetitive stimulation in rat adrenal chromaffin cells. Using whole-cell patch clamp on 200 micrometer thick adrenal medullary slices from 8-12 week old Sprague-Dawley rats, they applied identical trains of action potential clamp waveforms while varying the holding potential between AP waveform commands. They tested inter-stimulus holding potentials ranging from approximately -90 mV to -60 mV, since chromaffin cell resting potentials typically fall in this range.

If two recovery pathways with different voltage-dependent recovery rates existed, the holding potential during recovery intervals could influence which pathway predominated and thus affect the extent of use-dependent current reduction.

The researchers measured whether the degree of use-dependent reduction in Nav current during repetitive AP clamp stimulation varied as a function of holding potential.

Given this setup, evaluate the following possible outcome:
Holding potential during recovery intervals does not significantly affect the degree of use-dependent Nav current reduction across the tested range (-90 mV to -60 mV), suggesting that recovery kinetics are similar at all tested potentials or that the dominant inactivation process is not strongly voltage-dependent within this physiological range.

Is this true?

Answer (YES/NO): NO